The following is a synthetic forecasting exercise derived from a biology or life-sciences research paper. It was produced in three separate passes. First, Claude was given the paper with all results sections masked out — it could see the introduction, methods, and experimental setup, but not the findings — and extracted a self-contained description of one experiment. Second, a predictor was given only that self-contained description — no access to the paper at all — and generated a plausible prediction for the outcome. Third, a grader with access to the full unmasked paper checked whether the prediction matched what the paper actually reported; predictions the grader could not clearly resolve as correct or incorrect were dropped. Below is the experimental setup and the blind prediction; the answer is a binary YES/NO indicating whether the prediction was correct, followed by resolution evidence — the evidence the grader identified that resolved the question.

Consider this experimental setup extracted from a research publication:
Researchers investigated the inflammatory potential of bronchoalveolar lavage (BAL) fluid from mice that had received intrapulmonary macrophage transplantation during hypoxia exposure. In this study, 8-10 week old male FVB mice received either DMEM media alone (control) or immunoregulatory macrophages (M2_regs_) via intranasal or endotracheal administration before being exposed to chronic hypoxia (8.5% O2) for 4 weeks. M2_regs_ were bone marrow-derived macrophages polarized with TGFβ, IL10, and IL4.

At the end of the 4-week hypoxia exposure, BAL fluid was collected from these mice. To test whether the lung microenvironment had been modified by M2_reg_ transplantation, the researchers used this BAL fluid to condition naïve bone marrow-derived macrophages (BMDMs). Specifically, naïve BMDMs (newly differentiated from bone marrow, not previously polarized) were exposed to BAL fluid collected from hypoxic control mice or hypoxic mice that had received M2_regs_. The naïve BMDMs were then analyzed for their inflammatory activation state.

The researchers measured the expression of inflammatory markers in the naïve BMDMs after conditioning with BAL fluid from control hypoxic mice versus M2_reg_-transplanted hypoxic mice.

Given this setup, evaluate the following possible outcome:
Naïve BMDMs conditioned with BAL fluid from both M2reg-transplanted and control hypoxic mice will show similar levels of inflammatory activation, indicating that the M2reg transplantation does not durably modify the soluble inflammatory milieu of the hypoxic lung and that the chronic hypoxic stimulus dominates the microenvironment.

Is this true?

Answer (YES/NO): NO